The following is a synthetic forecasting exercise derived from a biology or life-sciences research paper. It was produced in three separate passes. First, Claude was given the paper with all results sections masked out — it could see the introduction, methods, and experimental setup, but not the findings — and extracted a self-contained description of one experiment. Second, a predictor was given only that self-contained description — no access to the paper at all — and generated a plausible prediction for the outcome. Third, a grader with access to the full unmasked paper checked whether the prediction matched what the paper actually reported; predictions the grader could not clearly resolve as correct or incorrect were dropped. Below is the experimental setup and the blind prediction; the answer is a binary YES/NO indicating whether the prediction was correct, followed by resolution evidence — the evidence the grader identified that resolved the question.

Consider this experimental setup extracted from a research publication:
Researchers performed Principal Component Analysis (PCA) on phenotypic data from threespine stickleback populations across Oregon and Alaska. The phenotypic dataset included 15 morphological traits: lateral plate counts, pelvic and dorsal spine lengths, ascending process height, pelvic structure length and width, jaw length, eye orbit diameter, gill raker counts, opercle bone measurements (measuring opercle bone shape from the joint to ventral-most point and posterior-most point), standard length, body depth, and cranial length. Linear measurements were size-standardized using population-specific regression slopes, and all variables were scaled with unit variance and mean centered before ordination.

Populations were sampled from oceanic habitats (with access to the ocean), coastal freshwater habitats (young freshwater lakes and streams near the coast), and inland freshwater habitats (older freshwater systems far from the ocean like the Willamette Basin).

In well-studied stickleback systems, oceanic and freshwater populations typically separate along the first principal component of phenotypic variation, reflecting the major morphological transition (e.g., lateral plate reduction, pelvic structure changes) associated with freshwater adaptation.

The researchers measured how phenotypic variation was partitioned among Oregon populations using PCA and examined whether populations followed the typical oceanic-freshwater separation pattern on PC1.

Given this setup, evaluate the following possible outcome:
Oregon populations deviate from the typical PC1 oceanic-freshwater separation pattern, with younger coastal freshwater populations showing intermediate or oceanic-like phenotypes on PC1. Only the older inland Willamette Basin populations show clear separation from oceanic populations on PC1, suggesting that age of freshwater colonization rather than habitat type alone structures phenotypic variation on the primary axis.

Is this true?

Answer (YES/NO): NO